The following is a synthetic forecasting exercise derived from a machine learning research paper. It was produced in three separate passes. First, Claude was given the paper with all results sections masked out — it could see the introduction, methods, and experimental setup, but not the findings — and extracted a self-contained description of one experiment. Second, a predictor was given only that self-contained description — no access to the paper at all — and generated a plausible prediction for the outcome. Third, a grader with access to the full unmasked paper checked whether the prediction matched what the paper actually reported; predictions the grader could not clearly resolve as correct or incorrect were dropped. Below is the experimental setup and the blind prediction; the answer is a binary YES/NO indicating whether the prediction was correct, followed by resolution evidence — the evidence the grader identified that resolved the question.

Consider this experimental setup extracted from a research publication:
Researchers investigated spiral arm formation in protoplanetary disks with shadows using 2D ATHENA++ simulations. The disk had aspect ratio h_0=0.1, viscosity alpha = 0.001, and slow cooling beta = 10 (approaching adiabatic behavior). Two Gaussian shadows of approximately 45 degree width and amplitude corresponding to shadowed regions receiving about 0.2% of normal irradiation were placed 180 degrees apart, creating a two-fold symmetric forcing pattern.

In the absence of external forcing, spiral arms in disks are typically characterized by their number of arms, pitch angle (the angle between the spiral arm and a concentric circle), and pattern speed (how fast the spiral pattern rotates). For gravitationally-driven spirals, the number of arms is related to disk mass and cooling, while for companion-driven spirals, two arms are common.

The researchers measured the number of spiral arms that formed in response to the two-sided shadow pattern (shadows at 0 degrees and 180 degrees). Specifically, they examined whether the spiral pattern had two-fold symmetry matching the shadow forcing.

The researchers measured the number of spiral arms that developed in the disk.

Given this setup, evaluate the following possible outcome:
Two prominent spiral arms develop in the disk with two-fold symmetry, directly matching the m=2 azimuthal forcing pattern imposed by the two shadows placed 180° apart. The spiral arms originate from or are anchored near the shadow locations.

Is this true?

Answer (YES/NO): YES